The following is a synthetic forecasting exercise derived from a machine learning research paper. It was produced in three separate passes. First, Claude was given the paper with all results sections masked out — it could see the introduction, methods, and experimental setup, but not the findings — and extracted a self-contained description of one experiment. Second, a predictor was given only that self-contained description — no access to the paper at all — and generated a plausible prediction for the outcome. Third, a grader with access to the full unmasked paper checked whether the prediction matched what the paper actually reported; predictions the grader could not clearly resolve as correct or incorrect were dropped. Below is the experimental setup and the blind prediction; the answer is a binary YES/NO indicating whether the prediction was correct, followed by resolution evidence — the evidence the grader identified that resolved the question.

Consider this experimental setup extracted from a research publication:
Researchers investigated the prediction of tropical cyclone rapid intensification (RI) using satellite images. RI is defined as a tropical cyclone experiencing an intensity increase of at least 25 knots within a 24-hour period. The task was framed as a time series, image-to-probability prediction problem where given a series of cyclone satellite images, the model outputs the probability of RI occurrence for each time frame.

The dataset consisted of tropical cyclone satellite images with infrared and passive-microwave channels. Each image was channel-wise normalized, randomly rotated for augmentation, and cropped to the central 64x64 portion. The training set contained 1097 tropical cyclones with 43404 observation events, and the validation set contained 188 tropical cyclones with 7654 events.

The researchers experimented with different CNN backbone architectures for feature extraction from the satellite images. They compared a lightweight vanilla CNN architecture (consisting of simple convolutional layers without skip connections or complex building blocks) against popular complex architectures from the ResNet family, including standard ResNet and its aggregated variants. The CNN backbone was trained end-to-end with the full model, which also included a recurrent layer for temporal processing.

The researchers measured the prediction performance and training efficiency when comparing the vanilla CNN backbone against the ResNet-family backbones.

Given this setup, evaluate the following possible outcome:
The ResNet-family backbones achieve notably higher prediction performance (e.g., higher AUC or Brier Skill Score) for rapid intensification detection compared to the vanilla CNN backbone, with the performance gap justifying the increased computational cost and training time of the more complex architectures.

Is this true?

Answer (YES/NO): NO